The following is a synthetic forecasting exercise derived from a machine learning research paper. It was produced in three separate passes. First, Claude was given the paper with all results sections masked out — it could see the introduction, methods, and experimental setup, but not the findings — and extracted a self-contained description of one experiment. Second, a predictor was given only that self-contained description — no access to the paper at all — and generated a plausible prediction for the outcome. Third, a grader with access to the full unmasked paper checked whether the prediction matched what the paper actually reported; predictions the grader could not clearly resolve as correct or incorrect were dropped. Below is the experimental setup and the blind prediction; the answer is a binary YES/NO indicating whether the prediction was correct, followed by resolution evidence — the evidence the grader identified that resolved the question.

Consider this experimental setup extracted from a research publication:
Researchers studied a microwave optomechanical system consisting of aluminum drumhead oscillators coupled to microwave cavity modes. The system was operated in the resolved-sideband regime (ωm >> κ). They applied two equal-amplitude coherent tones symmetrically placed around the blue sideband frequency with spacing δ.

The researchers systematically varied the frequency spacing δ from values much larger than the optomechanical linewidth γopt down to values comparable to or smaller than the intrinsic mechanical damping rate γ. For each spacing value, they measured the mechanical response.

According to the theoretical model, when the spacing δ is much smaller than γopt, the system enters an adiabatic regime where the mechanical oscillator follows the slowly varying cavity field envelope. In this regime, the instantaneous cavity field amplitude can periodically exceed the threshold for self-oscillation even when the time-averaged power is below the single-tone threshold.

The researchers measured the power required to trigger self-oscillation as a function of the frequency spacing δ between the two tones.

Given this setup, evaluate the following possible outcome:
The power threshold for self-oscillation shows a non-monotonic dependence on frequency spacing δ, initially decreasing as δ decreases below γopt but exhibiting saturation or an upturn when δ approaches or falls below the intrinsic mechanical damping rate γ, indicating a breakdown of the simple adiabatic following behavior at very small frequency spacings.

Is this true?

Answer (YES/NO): NO